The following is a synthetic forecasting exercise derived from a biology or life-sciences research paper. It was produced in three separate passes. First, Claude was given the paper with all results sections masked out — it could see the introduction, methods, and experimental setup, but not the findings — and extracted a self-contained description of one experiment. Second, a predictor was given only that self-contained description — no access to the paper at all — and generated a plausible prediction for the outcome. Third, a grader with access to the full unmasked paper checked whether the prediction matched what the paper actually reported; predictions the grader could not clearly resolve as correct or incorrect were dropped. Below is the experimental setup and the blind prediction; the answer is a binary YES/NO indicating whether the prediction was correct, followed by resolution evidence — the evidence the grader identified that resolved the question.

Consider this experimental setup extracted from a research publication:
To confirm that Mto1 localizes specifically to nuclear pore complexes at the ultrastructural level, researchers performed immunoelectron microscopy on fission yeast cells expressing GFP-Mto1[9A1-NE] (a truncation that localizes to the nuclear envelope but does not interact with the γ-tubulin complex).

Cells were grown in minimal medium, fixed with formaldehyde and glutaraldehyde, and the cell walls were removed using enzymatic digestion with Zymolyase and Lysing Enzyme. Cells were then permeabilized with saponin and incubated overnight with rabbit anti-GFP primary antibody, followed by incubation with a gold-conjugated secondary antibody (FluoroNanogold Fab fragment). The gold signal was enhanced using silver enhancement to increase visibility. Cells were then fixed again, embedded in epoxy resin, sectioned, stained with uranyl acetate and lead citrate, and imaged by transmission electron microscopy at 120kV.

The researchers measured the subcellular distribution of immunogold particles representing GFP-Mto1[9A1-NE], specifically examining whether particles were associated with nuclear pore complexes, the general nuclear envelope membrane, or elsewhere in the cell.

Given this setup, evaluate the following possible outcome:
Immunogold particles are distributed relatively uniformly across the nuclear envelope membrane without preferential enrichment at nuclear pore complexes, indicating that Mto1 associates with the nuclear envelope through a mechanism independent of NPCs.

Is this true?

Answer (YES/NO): NO